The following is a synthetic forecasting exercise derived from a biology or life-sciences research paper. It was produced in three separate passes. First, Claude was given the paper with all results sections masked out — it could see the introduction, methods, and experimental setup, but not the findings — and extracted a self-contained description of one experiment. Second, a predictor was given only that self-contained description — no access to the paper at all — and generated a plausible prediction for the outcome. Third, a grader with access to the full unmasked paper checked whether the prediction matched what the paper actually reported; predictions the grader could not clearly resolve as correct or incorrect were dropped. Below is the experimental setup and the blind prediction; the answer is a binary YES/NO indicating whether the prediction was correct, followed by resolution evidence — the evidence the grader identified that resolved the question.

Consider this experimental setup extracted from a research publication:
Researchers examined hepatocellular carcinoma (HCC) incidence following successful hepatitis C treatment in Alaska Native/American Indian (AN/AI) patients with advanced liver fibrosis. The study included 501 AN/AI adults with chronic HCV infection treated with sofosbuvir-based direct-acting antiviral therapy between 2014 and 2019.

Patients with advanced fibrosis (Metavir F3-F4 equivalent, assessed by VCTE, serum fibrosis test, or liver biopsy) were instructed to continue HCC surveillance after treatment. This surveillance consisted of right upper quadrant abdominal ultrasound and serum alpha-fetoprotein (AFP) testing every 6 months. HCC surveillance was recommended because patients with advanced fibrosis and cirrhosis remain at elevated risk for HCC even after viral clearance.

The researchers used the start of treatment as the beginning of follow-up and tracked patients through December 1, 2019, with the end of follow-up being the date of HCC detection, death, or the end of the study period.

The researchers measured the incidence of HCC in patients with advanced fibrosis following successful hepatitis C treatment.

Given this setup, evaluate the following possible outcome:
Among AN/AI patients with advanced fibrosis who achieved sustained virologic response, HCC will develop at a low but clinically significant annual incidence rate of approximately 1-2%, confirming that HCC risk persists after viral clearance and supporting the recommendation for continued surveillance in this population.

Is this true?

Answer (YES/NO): NO